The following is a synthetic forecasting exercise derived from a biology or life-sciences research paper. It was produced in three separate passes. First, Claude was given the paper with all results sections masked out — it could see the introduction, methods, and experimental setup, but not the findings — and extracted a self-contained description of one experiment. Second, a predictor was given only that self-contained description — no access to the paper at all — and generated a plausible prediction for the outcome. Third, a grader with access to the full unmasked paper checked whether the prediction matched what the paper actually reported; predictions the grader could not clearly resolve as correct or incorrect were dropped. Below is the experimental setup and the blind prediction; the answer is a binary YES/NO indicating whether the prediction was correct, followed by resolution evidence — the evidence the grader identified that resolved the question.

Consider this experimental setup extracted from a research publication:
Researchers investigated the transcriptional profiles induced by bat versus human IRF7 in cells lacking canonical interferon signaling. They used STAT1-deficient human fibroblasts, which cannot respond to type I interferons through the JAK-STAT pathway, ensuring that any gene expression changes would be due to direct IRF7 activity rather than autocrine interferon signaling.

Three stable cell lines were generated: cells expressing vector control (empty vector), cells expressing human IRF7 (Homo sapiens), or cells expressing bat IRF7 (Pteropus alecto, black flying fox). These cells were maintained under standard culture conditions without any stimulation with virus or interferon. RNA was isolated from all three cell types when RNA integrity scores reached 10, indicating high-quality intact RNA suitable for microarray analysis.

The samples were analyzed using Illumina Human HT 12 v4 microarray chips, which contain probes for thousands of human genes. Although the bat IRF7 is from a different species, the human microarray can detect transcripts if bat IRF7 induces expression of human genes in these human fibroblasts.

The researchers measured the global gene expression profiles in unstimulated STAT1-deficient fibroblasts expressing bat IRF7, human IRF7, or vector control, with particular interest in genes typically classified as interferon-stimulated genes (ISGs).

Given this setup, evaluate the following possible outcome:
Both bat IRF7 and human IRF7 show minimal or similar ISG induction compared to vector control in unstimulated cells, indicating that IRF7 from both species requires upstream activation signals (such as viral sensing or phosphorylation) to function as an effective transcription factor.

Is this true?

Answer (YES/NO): NO